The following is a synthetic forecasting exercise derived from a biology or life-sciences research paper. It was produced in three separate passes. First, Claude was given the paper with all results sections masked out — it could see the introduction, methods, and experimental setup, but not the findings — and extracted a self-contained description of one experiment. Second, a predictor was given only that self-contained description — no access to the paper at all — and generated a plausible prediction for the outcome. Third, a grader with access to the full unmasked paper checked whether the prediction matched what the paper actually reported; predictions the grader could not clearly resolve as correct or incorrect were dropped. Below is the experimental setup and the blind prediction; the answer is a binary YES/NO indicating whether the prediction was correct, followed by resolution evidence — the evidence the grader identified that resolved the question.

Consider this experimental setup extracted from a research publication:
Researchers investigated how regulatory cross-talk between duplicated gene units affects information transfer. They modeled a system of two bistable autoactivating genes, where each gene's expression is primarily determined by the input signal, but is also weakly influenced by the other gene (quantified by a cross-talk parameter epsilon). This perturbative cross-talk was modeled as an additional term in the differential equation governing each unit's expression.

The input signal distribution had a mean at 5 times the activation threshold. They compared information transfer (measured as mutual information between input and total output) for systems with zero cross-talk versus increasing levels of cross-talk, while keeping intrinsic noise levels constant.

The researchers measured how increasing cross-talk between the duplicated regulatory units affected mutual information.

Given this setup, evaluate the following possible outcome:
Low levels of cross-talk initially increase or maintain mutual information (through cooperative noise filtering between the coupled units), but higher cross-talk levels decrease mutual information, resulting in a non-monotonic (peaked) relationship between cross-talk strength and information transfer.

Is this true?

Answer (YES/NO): NO